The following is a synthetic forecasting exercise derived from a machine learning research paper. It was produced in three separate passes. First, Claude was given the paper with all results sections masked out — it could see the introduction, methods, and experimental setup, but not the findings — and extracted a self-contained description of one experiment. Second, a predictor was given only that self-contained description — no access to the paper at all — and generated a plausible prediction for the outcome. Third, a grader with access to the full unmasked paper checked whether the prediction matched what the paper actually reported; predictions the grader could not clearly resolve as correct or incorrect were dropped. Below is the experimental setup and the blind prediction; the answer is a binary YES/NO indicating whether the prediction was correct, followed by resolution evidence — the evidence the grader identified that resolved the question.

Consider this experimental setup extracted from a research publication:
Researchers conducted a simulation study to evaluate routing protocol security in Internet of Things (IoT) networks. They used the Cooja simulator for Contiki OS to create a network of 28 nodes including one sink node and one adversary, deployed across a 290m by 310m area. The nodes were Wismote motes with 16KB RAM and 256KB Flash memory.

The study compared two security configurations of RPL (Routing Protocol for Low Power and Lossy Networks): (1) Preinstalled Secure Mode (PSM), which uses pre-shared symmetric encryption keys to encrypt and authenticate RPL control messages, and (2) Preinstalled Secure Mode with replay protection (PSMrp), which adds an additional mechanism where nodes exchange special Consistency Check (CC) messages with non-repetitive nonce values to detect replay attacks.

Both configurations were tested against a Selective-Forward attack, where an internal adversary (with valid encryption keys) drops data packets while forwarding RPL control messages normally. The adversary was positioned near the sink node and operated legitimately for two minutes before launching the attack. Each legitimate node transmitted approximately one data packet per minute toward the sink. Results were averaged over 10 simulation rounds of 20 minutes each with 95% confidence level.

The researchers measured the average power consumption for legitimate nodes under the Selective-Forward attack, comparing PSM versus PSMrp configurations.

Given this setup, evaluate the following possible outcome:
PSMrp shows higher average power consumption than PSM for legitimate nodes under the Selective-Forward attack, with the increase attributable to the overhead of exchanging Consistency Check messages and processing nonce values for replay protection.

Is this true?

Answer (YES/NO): YES